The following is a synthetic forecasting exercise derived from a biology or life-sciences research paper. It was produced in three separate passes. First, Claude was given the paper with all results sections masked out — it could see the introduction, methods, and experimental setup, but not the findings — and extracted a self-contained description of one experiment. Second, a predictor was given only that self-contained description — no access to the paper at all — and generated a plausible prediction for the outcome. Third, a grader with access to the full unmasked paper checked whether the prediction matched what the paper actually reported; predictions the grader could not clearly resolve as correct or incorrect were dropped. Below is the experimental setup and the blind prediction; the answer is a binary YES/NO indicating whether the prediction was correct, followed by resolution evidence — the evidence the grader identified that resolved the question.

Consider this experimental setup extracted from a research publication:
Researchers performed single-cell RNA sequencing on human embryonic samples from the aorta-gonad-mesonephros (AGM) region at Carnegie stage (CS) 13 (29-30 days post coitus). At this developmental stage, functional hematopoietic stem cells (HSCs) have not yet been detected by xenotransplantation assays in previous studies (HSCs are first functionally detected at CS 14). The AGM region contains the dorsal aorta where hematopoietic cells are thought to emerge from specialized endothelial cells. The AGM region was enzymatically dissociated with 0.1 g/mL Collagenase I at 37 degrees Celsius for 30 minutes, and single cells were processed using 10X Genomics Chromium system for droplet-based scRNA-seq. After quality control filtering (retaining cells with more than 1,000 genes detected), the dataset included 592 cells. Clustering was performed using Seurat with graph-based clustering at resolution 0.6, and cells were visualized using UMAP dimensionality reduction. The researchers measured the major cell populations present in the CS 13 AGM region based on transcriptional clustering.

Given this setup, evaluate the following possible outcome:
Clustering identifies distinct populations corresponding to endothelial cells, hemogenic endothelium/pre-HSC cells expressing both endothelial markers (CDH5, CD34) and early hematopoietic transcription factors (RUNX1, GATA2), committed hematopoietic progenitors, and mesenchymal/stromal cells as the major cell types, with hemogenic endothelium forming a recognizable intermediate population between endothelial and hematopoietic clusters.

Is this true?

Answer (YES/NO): NO